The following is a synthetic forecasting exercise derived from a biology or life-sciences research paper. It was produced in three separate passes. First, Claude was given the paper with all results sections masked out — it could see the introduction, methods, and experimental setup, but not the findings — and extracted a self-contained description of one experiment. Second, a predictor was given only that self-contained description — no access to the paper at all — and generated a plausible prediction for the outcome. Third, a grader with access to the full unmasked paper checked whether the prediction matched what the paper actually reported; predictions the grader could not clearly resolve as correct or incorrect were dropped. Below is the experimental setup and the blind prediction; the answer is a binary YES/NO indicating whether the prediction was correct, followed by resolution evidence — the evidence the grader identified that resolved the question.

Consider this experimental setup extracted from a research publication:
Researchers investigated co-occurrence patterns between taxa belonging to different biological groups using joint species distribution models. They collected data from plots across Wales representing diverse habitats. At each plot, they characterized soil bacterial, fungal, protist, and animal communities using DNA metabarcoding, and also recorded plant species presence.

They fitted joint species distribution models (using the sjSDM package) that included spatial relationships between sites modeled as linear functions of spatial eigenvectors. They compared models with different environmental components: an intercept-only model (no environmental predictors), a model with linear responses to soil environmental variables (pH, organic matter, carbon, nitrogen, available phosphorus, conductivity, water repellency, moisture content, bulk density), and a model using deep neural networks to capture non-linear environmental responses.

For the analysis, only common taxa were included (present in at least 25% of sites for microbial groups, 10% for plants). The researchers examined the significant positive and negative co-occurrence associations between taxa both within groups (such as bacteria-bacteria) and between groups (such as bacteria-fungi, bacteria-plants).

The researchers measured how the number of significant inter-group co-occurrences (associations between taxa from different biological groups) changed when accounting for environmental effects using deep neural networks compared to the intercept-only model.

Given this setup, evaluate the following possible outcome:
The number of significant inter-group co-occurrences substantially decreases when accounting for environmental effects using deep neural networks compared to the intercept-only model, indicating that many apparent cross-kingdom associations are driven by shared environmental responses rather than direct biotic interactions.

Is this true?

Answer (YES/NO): YES